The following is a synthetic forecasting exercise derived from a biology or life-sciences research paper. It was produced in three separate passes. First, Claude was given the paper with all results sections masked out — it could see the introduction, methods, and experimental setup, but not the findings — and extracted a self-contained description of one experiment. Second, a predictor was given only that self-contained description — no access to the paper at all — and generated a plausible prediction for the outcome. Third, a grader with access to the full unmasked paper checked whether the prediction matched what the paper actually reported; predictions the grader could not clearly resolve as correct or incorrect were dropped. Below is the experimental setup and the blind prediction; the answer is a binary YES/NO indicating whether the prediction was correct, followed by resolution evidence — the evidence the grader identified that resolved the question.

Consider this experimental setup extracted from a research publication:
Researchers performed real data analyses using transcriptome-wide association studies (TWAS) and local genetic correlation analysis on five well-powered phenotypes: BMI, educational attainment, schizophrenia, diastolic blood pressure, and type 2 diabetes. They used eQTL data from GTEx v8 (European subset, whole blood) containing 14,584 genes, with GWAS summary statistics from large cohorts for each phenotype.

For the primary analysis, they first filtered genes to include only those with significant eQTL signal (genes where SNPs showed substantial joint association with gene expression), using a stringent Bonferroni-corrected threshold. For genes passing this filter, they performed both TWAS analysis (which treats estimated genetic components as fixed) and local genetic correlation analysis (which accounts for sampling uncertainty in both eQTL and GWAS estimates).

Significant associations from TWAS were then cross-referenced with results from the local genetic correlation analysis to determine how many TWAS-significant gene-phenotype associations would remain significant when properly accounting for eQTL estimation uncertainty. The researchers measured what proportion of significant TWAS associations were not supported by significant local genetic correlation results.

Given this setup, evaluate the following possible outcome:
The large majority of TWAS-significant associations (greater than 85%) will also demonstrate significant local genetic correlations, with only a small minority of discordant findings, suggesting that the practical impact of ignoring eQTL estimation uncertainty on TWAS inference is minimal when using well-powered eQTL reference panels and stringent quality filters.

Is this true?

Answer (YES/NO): NO